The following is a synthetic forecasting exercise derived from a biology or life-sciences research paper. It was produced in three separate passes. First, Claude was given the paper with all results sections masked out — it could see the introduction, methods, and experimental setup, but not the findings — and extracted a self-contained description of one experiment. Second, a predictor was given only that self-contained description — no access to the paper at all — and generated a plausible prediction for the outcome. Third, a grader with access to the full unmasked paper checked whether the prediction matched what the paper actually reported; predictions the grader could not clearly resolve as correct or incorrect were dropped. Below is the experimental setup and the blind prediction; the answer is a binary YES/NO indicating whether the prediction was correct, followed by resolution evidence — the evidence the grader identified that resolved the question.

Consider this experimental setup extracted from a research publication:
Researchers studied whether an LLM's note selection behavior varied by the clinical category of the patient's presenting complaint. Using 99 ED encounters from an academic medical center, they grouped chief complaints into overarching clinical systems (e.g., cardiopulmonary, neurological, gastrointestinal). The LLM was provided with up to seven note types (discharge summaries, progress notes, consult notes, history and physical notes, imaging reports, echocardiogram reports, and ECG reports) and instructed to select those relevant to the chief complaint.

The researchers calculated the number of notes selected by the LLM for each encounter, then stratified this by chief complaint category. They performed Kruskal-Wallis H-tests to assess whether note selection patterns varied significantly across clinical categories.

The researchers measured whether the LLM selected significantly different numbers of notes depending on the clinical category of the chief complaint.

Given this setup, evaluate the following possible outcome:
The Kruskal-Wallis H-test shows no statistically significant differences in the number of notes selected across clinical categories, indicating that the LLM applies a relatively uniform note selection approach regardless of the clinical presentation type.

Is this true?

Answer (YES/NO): NO